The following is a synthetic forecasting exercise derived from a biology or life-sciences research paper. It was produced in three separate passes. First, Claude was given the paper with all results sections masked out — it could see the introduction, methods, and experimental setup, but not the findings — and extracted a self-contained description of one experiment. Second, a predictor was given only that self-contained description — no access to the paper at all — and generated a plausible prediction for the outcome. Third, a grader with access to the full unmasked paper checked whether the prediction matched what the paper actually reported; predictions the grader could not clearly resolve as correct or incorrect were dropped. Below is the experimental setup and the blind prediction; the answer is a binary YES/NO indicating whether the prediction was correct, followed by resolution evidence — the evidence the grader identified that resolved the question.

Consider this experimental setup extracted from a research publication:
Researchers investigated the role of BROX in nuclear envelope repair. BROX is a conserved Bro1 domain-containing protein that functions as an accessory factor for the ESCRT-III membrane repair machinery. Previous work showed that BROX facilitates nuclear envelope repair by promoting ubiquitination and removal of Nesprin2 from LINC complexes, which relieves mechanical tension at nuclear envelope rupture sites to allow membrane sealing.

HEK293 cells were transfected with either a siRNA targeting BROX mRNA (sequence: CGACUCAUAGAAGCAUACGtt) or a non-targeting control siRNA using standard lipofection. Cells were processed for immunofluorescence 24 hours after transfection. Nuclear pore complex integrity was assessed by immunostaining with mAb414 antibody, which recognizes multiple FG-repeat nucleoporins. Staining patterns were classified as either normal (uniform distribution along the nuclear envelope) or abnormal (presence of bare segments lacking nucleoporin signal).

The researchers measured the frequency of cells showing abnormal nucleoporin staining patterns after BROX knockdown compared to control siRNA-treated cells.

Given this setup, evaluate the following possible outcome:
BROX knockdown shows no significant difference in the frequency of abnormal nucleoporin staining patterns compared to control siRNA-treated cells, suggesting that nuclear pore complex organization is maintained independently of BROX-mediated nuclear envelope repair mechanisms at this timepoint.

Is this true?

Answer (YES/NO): NO